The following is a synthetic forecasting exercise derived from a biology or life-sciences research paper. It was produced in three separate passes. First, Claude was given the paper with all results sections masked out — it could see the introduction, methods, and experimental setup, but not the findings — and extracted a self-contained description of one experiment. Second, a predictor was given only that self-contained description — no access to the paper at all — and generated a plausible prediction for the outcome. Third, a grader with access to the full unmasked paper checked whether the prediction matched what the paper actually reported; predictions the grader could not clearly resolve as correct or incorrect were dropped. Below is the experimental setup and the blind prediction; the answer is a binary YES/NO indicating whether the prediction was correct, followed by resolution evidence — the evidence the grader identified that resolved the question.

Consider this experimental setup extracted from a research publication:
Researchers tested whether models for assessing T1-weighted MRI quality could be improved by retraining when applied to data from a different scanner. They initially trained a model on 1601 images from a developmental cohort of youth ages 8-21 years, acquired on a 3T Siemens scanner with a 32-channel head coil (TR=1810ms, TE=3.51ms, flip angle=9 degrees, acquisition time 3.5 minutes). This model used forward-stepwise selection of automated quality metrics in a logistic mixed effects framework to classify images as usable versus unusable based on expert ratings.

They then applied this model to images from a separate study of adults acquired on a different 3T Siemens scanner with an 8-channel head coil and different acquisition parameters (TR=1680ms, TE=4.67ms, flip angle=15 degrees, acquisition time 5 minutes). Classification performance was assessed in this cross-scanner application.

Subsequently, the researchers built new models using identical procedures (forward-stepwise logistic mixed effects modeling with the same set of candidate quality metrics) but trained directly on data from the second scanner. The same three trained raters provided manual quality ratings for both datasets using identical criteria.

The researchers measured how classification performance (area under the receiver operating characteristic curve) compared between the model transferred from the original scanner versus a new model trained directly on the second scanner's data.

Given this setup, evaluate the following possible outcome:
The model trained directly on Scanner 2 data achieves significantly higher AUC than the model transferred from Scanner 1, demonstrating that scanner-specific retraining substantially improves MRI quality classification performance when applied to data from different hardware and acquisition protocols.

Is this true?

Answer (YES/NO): YES